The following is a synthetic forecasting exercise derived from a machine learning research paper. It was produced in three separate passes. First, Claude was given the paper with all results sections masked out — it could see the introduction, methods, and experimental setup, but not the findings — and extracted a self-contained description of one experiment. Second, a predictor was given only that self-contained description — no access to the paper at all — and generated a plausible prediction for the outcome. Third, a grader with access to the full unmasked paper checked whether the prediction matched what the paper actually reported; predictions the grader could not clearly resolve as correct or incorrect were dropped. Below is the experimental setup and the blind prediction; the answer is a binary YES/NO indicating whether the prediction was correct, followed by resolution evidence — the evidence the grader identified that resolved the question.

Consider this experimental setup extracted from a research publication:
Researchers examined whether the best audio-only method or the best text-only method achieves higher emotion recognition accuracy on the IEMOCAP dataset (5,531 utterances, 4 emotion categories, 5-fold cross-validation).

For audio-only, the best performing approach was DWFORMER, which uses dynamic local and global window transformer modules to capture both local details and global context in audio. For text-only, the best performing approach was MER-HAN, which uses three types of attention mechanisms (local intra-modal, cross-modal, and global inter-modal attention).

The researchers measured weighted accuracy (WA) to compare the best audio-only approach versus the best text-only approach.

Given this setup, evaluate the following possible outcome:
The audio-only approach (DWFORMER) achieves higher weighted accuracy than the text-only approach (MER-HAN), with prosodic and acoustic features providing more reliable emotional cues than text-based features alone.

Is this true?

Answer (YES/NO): YES